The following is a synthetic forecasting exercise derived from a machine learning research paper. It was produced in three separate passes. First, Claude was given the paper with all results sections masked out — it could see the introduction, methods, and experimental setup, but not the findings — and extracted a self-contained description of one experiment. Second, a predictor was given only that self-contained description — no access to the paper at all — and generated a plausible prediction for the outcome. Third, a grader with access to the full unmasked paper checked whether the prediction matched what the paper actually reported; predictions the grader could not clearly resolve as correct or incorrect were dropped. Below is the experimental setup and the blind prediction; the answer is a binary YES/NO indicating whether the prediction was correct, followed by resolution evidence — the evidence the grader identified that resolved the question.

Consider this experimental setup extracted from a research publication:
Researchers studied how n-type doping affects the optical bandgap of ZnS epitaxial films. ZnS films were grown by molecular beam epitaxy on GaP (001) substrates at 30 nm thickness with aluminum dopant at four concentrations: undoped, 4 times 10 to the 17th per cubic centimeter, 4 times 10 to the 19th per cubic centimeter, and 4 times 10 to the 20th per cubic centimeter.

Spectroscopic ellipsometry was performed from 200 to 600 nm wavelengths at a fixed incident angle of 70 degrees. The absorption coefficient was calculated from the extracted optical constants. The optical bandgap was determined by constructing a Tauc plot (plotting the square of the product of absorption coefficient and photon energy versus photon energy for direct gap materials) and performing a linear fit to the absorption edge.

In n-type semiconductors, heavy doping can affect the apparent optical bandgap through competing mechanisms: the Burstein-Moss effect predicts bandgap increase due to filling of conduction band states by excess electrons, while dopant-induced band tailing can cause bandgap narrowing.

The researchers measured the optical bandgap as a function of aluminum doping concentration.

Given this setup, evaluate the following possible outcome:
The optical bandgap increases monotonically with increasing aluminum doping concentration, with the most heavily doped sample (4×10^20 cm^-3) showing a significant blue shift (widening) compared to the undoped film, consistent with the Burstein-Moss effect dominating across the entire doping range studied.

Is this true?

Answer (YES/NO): NO